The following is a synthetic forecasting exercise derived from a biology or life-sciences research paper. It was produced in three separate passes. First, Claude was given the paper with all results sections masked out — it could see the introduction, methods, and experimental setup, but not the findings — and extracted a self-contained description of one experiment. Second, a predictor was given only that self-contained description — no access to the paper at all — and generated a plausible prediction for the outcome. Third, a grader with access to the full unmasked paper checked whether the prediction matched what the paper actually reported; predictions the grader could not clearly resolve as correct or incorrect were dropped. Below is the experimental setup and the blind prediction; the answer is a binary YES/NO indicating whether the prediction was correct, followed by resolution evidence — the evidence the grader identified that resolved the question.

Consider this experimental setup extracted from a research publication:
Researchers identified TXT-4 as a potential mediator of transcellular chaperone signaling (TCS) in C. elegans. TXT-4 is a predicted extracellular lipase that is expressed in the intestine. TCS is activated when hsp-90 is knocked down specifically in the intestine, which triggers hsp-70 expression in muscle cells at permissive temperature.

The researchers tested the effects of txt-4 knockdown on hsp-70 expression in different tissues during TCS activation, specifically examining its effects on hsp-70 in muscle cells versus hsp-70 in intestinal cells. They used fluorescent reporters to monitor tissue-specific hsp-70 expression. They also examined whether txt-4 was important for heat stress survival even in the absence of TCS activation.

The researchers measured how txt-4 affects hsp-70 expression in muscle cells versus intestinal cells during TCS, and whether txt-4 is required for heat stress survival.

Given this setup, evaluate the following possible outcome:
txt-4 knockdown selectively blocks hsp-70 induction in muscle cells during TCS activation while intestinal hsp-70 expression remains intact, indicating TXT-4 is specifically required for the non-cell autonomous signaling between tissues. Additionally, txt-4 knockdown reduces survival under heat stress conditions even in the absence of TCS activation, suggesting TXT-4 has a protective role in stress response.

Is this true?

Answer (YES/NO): NO